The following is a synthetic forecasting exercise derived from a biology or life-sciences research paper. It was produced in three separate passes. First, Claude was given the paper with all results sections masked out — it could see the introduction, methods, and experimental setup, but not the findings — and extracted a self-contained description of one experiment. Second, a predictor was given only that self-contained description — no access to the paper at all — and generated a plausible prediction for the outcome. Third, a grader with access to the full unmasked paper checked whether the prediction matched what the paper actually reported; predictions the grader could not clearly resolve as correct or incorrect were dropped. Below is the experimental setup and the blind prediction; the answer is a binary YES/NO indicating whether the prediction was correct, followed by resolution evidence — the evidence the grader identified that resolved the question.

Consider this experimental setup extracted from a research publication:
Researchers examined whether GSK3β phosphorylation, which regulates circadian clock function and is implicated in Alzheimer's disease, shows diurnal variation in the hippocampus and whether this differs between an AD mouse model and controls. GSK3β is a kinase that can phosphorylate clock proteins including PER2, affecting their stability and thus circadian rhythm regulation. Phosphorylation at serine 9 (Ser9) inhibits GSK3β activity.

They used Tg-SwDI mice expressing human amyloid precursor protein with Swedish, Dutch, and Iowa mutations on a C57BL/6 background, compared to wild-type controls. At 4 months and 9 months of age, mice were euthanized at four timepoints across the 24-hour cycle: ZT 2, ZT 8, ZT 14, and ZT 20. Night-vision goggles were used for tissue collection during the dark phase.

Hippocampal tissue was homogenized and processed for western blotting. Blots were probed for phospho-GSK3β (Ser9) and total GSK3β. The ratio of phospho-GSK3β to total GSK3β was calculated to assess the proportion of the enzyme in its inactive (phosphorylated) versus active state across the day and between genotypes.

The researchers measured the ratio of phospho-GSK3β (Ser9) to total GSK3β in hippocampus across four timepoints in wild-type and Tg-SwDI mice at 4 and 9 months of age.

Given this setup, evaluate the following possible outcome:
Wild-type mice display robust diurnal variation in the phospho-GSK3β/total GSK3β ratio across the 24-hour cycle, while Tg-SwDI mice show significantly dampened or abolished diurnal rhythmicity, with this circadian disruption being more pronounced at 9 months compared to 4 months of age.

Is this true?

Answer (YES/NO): NO